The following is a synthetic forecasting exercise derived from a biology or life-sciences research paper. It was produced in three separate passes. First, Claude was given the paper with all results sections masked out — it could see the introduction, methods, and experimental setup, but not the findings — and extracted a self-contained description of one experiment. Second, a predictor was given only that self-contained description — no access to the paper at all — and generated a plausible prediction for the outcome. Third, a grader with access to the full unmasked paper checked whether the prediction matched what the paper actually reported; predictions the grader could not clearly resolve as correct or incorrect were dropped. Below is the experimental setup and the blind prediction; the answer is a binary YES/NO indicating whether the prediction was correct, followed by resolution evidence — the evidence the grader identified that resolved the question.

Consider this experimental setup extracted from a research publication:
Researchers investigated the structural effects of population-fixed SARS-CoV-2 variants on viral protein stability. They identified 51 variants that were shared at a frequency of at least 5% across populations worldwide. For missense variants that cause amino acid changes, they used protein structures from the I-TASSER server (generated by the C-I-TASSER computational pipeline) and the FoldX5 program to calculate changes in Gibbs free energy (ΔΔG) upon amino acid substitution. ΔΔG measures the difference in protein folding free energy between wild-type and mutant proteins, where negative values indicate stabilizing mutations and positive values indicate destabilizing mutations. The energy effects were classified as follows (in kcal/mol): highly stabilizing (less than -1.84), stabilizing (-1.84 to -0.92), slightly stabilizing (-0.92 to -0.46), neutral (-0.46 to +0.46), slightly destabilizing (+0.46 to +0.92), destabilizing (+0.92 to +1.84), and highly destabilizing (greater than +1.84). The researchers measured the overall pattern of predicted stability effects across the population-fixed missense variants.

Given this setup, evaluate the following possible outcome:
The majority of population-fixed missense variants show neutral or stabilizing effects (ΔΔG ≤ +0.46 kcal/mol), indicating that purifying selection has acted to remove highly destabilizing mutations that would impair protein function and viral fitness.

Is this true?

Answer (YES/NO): NO